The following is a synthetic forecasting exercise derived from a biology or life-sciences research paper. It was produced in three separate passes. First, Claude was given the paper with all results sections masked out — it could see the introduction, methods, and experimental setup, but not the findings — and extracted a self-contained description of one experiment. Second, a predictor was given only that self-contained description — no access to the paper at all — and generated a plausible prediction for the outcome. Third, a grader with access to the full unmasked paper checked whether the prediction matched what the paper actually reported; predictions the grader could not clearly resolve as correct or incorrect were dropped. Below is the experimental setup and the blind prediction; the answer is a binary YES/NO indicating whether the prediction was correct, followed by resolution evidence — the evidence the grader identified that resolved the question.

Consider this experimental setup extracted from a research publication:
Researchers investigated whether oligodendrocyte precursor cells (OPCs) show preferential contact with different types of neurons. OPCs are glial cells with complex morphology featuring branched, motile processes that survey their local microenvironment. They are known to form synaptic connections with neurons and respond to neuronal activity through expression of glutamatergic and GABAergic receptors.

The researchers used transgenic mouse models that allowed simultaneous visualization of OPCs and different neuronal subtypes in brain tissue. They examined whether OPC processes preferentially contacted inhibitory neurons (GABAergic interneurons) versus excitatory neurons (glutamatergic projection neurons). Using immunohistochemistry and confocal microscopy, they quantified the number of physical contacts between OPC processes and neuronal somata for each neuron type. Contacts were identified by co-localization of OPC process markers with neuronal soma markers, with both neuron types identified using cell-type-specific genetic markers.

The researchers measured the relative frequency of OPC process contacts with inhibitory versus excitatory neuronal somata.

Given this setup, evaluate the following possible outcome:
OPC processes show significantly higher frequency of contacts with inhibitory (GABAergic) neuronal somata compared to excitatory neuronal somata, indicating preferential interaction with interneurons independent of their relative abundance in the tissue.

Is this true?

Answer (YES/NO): NO